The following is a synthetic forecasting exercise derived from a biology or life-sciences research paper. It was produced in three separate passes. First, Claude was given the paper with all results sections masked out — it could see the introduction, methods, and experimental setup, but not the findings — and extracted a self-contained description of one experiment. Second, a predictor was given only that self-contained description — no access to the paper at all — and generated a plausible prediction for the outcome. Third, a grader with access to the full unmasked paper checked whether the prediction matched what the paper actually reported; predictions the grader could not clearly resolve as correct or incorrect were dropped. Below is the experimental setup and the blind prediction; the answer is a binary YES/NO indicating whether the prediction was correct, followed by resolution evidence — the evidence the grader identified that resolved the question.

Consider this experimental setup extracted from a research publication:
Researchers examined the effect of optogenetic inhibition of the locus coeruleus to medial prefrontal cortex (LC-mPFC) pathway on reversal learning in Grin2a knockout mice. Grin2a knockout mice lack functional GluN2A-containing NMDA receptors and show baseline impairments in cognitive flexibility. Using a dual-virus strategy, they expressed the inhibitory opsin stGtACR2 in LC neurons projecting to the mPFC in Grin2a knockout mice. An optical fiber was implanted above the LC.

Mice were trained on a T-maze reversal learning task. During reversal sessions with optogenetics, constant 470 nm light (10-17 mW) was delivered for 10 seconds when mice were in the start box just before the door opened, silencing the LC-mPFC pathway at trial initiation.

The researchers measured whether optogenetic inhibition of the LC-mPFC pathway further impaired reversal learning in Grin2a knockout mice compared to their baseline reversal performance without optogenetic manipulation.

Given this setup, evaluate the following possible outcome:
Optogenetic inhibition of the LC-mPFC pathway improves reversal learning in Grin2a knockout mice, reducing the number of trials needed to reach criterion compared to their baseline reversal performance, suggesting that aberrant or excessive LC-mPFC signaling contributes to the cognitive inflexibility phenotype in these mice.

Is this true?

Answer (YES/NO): NO